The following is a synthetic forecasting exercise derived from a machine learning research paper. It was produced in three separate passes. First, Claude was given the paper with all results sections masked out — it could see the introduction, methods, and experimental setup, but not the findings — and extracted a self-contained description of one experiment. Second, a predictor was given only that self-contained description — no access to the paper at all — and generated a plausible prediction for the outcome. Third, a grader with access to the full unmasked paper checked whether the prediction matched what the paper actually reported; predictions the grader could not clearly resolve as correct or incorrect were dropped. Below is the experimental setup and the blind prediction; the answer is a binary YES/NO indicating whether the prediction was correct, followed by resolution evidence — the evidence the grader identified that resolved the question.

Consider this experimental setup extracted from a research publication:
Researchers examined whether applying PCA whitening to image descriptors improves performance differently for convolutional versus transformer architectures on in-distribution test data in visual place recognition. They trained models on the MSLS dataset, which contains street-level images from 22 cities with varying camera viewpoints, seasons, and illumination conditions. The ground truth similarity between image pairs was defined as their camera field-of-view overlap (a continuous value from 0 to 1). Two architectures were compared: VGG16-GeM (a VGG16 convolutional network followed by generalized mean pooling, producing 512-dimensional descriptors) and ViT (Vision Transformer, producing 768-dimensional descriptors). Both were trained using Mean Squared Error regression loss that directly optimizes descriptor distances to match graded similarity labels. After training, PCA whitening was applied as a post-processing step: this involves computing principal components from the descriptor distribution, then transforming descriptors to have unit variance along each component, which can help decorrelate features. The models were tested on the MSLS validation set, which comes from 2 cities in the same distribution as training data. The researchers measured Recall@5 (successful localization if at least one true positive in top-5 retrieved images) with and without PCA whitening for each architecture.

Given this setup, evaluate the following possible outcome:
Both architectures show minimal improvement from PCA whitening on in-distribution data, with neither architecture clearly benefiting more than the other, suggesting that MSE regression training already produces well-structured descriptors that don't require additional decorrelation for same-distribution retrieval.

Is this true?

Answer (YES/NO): NO